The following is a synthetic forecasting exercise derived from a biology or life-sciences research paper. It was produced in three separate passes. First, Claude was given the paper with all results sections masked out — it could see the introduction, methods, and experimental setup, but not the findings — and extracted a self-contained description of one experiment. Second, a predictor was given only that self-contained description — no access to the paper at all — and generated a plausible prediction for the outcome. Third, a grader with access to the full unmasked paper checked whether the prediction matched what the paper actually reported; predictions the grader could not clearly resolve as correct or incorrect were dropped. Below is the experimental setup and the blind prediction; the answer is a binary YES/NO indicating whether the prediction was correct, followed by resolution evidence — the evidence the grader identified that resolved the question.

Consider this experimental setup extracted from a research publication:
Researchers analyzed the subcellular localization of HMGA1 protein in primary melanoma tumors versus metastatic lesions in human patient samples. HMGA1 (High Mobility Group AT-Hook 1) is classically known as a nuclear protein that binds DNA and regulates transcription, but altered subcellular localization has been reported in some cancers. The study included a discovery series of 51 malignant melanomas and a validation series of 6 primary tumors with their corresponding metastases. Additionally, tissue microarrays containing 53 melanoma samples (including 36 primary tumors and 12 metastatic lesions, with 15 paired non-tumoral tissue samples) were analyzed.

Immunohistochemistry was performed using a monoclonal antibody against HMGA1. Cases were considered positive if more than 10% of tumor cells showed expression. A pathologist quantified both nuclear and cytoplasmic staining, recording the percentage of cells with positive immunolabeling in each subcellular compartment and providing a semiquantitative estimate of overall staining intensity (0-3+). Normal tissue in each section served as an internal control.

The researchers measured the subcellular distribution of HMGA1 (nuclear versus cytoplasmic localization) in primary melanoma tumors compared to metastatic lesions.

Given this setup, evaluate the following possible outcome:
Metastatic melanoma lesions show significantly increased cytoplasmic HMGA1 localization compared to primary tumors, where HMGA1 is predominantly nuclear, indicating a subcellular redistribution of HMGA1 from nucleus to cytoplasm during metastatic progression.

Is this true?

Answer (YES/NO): YES